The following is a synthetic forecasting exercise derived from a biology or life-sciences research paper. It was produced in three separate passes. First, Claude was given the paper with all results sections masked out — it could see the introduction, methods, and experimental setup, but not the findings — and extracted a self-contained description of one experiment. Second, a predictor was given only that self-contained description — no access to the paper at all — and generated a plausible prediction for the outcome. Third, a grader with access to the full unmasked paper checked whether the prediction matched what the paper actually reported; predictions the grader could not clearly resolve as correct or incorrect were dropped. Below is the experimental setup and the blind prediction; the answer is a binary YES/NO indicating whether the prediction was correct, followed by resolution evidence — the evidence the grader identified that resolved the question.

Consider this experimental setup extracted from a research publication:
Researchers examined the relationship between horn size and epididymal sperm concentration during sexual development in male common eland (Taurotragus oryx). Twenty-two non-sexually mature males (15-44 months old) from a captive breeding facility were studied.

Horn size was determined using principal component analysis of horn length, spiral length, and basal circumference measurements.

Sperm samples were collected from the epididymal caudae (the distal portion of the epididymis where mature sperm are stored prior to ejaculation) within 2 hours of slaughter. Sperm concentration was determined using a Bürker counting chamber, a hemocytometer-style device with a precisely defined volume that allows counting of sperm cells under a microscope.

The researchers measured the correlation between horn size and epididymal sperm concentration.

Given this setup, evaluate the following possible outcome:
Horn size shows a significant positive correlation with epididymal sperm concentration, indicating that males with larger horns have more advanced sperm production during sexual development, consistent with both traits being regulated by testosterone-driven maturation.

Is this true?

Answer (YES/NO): YES